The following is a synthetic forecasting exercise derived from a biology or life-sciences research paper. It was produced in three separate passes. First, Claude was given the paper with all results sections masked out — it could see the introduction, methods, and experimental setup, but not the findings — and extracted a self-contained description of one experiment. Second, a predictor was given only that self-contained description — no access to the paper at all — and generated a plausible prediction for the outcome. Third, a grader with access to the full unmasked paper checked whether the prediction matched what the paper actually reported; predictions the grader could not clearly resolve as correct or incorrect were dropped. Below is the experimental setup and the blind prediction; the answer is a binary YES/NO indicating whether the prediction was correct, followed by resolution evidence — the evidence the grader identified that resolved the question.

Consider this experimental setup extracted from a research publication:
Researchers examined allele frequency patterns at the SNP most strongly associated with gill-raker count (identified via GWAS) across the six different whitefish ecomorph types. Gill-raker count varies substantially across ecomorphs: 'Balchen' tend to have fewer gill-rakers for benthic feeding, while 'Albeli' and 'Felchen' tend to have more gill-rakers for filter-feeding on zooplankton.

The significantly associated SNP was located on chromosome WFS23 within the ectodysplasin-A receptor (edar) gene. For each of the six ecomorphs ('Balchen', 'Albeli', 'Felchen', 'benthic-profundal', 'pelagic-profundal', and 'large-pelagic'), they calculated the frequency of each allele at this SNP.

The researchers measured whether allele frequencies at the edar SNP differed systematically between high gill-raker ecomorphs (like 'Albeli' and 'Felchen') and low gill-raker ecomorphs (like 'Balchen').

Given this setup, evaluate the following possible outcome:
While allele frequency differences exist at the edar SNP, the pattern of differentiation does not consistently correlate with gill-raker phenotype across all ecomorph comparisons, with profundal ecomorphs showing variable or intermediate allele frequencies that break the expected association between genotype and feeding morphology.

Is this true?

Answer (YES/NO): NO